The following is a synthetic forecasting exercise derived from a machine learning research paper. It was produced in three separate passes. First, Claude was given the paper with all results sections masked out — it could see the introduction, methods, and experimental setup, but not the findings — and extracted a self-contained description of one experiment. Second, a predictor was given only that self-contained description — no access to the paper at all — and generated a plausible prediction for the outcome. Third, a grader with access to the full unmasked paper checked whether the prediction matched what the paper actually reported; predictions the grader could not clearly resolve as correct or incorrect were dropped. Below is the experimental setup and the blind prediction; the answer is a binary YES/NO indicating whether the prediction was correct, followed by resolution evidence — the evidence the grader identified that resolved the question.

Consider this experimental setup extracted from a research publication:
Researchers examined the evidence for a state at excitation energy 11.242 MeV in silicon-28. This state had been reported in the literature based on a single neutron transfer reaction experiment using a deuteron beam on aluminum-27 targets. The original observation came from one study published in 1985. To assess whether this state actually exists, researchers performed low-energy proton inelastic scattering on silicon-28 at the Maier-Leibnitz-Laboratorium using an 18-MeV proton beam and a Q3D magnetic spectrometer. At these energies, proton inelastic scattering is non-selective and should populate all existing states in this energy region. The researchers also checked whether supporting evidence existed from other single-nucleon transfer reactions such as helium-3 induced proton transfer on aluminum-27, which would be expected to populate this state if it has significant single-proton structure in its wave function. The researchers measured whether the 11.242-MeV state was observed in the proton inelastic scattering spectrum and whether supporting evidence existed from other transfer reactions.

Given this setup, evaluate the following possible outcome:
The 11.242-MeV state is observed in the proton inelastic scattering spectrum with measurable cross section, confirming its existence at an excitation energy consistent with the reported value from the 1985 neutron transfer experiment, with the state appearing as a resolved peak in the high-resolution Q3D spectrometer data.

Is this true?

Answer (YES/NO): NO